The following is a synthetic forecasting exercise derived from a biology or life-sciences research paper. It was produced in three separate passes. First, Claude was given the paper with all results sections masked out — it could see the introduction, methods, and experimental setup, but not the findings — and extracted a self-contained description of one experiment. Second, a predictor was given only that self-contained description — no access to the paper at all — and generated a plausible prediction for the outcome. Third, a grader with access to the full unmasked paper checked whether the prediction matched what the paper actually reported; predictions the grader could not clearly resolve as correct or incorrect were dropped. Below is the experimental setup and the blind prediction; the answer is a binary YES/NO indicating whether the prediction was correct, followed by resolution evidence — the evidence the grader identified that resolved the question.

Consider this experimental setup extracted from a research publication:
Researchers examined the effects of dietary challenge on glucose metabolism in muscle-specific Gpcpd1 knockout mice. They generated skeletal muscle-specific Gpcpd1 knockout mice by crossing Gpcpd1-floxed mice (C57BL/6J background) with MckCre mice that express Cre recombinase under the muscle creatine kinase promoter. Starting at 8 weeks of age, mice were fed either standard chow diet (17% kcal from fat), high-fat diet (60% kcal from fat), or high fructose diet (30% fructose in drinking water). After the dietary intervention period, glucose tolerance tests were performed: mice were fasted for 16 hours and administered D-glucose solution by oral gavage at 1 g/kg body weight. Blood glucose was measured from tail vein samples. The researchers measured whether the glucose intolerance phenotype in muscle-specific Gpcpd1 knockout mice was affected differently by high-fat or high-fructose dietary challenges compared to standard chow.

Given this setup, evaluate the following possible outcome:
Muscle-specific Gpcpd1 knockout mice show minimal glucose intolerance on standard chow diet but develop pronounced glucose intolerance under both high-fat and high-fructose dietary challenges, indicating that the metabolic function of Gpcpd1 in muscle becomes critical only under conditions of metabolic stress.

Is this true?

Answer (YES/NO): NO